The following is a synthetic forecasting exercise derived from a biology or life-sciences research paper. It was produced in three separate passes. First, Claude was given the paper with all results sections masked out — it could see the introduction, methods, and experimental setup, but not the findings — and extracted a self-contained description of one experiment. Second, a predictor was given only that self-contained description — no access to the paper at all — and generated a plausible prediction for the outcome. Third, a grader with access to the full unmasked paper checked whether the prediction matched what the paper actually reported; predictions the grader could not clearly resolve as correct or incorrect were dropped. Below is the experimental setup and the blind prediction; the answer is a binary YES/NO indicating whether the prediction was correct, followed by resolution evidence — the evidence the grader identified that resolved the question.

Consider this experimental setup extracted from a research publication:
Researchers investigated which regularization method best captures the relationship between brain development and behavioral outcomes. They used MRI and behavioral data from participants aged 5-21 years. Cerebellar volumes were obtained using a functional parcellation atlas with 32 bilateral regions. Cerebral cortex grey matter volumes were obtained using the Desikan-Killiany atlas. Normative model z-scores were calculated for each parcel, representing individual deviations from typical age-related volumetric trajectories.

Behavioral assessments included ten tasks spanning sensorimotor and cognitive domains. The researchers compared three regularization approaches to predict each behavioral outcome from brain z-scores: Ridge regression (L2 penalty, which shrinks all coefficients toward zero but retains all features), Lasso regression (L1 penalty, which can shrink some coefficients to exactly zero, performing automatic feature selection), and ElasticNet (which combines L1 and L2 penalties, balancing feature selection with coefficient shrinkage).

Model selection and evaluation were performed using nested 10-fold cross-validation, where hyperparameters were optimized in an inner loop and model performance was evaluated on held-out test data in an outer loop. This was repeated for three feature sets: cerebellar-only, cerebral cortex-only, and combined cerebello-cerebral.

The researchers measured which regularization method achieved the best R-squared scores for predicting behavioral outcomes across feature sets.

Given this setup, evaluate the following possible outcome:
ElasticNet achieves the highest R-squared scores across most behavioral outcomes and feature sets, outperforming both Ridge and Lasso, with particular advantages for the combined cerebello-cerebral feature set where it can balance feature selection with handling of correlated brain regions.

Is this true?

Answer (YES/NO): NO